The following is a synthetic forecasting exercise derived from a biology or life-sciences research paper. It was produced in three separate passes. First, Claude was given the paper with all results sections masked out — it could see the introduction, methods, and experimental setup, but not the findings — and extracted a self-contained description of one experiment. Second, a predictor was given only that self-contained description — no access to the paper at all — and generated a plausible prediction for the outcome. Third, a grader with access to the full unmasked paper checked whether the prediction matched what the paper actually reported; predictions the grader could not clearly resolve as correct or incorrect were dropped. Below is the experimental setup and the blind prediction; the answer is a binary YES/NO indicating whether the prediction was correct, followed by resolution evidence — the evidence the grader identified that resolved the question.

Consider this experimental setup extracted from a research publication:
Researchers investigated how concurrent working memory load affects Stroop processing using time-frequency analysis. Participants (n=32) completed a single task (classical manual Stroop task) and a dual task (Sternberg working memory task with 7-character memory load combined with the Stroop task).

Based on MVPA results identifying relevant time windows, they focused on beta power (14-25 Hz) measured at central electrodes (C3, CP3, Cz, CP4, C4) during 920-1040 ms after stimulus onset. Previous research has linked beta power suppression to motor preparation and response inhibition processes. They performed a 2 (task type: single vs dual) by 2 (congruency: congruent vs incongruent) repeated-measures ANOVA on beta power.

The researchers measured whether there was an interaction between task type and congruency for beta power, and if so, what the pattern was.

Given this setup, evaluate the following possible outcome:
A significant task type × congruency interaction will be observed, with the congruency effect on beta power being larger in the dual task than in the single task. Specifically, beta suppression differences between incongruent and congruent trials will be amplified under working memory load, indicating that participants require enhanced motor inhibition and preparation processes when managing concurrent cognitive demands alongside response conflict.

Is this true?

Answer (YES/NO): NO